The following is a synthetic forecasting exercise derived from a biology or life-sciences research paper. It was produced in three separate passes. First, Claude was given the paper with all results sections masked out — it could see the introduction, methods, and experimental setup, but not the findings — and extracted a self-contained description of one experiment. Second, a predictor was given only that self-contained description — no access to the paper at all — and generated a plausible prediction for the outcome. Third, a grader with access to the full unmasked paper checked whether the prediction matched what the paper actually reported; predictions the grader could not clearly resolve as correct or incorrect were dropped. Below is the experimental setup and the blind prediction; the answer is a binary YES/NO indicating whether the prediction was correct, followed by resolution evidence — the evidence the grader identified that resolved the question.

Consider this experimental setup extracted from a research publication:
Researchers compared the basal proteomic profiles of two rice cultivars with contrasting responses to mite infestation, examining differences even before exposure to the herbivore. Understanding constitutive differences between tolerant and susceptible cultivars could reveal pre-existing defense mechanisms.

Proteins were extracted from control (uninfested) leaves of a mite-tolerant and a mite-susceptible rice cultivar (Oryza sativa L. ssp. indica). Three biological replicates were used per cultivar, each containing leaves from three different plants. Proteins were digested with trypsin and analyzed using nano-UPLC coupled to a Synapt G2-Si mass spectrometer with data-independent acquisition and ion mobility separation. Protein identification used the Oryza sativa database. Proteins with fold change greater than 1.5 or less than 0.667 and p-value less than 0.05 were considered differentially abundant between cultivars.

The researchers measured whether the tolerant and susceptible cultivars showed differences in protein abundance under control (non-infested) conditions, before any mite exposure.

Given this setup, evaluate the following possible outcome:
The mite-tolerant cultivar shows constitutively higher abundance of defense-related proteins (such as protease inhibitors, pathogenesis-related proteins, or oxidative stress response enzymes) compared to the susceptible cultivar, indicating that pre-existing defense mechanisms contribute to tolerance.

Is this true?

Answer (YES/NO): NO